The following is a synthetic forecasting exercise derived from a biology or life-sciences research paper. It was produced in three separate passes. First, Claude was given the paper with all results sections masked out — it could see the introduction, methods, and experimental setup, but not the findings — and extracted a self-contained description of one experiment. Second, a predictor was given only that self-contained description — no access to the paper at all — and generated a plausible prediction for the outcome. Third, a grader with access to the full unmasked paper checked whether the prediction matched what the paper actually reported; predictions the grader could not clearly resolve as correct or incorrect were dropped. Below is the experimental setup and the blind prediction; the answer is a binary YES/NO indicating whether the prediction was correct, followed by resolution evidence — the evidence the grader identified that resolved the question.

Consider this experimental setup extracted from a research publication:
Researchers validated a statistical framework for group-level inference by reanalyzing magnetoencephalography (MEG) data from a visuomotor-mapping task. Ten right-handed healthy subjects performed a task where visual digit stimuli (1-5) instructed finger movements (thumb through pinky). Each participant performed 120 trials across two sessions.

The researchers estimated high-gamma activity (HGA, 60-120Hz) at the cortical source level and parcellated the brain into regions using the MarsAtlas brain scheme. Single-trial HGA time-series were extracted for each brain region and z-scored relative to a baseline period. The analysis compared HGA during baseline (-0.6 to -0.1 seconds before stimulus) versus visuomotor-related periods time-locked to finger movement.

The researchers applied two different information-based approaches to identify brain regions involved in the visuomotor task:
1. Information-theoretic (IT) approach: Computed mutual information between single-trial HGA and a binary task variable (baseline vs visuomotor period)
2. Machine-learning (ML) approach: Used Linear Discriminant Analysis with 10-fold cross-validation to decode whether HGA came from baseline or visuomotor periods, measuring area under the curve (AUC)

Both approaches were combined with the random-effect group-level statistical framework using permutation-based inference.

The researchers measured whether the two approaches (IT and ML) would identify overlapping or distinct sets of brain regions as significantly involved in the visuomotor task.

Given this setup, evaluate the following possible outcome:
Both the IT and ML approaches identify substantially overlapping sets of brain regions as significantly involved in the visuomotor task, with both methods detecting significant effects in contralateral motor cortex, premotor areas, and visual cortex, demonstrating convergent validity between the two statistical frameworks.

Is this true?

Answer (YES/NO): NO